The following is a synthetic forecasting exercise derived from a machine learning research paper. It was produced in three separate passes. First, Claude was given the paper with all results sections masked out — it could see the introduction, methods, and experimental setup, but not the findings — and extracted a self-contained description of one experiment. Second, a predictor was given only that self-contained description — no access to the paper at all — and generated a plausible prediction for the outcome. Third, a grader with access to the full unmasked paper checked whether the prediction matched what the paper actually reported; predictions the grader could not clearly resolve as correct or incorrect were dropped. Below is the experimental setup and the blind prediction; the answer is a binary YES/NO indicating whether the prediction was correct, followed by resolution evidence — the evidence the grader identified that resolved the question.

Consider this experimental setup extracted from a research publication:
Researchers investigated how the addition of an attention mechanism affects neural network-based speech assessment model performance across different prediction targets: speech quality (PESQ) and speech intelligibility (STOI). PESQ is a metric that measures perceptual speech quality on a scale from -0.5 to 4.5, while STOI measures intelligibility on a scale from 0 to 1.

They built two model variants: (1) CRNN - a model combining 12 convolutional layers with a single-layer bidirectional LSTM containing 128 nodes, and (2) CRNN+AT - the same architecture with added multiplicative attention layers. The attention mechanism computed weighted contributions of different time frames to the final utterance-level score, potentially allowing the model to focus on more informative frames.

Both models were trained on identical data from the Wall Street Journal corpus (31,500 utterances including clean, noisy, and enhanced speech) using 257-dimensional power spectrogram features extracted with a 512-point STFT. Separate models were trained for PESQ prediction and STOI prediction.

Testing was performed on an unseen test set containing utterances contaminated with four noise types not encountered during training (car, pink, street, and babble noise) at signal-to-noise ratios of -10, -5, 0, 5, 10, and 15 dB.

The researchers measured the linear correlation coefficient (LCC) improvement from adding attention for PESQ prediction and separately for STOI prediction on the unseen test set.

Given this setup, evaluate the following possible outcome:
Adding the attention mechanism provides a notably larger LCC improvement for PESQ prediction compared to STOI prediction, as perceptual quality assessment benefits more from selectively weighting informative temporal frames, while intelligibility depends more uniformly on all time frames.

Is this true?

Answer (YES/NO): NO